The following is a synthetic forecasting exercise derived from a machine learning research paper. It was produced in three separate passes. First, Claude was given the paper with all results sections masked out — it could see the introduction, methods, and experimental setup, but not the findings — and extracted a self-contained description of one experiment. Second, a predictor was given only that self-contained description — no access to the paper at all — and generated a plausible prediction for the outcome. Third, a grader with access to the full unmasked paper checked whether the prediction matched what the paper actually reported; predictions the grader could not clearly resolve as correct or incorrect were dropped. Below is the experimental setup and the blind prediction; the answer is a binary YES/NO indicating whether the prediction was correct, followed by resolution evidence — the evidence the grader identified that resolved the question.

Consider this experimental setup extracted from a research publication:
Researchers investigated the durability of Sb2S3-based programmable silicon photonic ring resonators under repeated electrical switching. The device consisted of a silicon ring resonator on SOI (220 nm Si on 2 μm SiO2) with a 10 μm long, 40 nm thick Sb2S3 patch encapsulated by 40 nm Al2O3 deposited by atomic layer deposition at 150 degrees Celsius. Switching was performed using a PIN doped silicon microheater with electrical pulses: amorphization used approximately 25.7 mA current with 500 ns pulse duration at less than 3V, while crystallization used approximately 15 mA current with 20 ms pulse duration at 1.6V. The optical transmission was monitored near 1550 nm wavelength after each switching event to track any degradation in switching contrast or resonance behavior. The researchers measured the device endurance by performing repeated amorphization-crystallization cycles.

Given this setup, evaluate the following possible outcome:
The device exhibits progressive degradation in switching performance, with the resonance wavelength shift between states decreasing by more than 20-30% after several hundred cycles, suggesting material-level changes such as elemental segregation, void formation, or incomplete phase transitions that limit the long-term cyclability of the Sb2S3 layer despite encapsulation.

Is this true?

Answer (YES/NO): NO